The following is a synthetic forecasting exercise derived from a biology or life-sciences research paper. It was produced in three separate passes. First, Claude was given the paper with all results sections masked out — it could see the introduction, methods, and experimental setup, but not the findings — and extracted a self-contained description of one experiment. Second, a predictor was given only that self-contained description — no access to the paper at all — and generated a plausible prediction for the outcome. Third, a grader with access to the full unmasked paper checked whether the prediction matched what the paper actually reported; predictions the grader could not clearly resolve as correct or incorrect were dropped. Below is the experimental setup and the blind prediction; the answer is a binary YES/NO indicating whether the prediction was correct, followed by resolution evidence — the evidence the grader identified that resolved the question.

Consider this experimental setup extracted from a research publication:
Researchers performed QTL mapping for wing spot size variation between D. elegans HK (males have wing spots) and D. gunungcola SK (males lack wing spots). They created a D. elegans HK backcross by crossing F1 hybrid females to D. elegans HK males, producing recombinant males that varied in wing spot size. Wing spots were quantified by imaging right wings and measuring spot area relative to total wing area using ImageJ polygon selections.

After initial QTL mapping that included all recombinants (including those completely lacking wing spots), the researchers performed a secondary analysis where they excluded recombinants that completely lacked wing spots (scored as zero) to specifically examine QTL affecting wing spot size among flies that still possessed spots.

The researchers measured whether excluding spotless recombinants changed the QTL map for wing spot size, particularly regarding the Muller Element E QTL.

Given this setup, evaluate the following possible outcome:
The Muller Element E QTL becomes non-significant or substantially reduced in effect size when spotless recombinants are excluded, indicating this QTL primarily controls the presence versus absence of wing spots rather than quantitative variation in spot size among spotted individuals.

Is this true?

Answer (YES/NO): NO